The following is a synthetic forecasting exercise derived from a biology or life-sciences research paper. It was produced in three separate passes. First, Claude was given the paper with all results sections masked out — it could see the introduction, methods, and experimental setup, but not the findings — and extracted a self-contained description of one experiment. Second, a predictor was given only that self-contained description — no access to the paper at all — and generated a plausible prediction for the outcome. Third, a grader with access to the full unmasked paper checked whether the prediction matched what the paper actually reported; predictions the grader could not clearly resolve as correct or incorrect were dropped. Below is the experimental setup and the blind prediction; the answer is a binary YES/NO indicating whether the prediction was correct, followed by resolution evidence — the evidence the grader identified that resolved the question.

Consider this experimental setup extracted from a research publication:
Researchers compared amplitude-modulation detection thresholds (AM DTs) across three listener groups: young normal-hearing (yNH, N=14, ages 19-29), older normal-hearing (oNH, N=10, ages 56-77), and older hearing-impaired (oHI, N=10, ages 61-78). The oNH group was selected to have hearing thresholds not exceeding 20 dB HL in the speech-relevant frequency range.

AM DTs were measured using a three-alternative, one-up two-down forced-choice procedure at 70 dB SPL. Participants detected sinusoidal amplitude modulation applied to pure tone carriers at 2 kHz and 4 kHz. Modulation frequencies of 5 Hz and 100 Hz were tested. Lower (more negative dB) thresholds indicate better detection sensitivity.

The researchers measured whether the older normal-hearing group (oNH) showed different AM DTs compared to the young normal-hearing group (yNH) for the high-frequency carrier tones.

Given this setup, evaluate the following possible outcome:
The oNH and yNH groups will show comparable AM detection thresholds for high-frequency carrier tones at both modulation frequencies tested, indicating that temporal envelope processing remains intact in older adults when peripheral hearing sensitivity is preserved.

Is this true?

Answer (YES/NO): NO